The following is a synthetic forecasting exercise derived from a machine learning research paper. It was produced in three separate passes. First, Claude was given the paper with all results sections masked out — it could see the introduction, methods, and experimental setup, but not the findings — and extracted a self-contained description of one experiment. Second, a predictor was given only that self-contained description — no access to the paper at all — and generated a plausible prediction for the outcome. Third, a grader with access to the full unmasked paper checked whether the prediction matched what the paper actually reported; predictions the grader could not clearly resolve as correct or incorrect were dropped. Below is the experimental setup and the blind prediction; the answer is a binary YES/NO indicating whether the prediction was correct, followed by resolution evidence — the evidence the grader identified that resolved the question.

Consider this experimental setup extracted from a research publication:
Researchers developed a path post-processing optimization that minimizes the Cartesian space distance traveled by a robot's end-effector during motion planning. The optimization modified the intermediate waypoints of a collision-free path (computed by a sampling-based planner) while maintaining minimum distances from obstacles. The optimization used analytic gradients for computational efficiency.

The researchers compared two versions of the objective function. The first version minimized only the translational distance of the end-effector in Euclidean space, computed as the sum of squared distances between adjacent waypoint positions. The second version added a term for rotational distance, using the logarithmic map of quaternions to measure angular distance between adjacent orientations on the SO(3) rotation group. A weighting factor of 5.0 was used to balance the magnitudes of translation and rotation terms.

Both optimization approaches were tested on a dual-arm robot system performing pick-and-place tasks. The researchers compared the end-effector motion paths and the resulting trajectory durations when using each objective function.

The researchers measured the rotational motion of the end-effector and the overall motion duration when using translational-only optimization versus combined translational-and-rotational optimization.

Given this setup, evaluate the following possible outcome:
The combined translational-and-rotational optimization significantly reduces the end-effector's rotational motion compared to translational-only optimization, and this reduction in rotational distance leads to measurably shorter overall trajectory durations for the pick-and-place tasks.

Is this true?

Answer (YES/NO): YES